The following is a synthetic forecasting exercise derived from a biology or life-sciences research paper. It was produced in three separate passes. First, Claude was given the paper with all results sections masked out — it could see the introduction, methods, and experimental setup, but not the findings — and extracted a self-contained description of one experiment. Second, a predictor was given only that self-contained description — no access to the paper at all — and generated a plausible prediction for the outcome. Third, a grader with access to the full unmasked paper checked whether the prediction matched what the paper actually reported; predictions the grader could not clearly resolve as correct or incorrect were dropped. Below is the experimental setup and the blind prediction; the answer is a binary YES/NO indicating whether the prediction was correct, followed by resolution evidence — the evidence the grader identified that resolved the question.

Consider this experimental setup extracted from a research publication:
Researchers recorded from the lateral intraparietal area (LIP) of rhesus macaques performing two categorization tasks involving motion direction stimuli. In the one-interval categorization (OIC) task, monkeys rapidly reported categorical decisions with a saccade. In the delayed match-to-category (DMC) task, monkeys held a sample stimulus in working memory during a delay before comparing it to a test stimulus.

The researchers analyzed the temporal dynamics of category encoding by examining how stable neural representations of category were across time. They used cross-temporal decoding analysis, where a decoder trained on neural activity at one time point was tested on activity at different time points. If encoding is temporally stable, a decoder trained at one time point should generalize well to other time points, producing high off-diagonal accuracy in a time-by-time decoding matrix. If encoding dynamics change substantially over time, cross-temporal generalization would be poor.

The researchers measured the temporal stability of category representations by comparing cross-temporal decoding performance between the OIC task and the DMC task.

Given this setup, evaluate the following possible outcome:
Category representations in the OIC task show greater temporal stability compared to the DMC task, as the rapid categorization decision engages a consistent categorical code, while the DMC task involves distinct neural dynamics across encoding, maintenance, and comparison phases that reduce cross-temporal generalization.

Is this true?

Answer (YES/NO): NO